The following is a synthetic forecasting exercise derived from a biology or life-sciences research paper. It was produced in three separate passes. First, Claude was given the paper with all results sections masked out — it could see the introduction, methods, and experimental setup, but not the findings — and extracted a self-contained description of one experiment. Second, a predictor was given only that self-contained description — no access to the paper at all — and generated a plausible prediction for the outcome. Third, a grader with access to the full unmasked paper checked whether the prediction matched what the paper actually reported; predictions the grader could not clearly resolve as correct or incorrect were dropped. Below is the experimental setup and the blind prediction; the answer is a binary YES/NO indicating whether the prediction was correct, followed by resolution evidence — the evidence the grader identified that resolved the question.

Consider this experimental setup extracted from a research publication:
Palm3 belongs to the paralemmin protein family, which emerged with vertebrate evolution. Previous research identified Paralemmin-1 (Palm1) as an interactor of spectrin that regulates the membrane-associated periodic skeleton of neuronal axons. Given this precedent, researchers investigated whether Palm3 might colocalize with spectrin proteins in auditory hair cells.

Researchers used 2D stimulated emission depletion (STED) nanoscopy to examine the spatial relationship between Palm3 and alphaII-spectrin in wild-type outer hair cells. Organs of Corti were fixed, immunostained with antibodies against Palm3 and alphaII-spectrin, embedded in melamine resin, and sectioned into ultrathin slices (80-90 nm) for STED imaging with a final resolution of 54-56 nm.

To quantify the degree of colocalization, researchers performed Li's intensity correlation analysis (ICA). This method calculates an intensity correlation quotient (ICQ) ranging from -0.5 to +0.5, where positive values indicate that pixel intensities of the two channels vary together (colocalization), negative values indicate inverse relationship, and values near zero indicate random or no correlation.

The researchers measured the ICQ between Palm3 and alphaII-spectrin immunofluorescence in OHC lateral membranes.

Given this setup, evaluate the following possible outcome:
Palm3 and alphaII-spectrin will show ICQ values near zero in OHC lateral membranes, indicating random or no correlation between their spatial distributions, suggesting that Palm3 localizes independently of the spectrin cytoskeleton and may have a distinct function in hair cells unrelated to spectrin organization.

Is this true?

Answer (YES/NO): NO